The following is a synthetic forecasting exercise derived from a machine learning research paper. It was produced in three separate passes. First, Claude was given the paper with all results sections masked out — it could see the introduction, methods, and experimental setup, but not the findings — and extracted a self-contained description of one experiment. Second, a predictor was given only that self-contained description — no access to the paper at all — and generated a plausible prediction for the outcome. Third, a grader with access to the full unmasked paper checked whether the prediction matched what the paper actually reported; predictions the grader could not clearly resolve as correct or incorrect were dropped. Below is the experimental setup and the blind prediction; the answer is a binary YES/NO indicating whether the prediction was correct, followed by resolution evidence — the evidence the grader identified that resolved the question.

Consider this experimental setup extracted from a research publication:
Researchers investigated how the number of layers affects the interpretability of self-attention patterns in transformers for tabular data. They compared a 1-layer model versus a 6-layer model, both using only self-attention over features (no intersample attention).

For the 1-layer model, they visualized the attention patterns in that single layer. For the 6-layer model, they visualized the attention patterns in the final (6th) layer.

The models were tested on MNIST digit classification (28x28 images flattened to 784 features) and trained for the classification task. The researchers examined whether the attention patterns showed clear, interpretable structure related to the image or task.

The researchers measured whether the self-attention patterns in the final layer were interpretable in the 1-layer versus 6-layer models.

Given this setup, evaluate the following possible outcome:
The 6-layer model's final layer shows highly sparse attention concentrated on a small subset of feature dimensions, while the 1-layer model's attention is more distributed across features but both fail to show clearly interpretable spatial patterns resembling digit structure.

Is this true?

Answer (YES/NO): NO